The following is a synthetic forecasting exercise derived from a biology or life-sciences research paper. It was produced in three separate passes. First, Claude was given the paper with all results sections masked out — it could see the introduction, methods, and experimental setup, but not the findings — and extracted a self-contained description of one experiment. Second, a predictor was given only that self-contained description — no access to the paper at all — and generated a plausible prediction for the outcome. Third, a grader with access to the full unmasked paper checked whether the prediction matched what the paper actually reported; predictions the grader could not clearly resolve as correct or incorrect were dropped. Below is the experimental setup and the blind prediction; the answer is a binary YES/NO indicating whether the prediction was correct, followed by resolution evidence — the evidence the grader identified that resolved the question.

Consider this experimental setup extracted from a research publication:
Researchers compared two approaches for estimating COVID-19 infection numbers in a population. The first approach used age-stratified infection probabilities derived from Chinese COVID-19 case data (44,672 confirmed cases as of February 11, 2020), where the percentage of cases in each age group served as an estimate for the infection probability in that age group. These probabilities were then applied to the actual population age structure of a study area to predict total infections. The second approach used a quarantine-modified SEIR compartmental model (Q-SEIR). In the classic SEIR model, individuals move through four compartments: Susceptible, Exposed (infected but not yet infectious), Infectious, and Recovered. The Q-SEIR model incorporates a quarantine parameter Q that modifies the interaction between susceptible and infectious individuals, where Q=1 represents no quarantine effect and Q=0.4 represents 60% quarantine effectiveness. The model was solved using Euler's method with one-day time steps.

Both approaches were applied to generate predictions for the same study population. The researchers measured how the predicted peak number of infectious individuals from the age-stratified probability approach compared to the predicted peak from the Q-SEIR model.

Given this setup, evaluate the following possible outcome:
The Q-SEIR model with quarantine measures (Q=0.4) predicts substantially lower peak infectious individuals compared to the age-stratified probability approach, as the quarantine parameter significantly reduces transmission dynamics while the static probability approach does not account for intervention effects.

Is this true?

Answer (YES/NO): NO